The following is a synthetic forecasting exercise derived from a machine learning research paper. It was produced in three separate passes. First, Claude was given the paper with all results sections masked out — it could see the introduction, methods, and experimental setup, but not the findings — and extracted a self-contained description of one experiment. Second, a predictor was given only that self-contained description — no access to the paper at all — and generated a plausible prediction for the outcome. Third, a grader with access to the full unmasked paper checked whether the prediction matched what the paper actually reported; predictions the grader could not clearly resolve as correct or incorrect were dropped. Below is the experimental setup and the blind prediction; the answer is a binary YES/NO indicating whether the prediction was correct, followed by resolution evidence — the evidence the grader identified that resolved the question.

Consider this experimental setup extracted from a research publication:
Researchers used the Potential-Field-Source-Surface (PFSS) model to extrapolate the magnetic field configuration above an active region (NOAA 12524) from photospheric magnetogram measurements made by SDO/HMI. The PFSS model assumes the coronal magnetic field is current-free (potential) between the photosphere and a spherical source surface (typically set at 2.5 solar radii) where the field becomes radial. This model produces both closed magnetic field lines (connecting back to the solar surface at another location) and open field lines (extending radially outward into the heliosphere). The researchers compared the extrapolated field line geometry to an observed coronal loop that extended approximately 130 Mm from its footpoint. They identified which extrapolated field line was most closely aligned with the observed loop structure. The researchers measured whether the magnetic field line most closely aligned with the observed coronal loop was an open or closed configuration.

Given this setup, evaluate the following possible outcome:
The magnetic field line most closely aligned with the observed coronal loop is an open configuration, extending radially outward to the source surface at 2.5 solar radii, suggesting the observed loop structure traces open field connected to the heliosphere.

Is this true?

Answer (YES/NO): YES